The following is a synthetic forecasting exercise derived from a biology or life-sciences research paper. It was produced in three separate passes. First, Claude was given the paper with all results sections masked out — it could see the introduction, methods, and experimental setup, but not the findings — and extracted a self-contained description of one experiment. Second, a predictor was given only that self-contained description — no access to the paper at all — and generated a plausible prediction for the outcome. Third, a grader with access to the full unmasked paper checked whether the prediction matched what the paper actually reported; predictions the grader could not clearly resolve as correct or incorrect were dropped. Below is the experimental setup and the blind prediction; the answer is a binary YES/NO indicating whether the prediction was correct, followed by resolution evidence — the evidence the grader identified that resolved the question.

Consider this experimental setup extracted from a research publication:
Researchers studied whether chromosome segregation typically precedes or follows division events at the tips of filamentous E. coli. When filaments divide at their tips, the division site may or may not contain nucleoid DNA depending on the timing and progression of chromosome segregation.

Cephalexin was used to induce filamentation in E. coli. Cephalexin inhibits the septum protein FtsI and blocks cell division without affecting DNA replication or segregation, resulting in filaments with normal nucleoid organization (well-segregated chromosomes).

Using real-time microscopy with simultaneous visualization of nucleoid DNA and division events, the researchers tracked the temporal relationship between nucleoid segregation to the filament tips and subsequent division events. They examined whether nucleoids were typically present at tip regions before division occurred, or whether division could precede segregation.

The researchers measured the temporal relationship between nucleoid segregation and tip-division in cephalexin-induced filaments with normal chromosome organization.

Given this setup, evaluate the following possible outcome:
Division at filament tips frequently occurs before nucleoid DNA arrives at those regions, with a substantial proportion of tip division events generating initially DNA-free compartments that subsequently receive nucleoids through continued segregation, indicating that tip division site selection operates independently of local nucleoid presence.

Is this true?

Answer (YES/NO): NO